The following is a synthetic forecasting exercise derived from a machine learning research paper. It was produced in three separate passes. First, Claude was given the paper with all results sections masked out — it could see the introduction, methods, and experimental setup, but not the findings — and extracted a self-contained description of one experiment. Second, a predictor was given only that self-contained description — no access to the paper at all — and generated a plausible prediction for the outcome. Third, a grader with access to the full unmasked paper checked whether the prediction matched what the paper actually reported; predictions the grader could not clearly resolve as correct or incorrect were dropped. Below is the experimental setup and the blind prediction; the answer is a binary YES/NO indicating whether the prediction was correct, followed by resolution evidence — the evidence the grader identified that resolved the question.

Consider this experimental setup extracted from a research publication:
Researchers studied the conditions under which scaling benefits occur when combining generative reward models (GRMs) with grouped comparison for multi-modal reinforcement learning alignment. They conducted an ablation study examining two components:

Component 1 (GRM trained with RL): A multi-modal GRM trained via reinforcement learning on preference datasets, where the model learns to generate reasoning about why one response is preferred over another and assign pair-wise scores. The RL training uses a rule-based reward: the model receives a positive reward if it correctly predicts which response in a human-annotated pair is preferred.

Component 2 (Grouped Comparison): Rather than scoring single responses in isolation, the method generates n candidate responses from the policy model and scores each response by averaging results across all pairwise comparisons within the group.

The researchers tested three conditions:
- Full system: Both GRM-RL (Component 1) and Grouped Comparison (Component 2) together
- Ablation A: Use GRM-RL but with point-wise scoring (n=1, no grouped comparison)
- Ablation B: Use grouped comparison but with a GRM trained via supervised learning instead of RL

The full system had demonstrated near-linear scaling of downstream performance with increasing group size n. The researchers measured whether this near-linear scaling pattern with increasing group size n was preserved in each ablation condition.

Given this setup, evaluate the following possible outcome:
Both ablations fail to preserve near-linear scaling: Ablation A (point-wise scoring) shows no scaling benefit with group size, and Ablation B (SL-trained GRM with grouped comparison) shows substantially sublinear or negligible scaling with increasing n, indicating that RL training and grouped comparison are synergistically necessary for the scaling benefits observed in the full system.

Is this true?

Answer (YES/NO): YES